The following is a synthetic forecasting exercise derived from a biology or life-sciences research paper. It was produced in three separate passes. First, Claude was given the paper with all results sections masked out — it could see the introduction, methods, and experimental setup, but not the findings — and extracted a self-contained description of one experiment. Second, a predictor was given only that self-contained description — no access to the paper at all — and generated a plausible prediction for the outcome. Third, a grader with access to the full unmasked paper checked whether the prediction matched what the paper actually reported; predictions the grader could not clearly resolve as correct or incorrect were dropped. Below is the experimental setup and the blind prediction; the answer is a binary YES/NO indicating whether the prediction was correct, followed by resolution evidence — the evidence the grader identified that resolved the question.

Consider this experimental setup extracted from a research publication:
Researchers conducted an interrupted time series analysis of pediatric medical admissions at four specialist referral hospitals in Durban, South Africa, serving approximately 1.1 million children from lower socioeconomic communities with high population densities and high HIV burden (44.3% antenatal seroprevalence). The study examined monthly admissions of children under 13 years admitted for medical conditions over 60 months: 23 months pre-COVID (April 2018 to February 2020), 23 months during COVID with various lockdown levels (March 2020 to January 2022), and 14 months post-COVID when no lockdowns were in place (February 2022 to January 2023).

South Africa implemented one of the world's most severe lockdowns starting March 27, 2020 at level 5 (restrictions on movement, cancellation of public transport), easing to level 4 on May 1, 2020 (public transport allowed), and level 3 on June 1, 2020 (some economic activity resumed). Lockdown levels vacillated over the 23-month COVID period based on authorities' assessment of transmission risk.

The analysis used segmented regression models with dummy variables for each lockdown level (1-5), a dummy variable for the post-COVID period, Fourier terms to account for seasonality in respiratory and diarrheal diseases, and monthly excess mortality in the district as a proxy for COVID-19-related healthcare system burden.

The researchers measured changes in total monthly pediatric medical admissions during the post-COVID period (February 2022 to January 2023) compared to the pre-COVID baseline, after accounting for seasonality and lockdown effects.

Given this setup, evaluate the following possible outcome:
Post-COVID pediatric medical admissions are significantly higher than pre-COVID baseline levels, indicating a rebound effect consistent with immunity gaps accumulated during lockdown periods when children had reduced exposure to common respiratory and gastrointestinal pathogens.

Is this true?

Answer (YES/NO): NO